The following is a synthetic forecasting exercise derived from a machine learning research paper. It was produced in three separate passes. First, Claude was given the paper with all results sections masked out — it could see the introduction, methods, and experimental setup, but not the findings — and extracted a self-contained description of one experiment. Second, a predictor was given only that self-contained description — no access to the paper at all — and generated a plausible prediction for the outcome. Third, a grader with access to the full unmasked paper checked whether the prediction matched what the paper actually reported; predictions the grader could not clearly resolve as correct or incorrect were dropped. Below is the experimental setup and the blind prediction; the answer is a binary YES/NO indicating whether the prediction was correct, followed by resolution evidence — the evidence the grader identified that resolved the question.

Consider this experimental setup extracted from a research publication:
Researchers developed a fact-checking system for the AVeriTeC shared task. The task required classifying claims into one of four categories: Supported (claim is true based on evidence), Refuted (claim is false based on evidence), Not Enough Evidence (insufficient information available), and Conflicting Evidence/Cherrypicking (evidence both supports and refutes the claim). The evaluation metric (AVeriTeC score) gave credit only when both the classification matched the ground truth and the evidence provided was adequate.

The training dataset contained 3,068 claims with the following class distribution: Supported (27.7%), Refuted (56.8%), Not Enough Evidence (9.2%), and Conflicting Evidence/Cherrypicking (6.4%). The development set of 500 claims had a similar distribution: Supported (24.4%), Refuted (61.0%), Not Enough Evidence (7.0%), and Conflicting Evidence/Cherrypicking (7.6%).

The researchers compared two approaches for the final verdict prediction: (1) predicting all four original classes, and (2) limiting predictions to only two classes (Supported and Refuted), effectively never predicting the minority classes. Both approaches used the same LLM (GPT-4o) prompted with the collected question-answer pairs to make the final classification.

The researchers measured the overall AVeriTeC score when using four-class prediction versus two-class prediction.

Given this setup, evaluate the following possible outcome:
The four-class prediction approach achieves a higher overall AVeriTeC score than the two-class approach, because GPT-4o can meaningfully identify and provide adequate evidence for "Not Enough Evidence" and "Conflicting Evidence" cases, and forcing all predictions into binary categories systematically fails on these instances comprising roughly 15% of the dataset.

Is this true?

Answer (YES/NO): NO